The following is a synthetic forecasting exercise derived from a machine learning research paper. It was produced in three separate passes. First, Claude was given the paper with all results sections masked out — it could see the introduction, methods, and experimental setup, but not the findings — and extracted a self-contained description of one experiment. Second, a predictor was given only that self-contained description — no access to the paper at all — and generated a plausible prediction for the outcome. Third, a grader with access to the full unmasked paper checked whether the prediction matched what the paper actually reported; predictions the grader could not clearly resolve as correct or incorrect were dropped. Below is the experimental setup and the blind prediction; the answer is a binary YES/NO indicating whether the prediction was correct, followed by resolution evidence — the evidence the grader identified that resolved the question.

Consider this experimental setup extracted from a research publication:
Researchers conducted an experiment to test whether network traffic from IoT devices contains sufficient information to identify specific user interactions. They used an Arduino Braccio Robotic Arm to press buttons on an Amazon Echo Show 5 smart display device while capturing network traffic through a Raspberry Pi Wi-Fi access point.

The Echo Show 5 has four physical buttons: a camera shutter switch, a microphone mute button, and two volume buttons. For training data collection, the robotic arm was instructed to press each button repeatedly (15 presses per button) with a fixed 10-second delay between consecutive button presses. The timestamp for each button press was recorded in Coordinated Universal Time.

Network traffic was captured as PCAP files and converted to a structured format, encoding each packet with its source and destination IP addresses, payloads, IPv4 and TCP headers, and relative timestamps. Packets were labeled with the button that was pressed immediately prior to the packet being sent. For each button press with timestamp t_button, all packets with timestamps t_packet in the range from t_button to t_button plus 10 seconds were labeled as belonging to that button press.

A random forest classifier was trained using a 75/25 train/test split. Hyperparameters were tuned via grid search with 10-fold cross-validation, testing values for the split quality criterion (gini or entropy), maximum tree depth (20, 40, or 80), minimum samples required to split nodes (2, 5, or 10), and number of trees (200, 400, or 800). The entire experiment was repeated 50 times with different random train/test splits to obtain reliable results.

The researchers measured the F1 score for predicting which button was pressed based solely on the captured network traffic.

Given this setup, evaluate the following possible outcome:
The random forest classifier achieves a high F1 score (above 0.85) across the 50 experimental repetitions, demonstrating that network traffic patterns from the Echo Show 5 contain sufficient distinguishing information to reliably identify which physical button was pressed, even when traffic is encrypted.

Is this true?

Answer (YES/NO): YES